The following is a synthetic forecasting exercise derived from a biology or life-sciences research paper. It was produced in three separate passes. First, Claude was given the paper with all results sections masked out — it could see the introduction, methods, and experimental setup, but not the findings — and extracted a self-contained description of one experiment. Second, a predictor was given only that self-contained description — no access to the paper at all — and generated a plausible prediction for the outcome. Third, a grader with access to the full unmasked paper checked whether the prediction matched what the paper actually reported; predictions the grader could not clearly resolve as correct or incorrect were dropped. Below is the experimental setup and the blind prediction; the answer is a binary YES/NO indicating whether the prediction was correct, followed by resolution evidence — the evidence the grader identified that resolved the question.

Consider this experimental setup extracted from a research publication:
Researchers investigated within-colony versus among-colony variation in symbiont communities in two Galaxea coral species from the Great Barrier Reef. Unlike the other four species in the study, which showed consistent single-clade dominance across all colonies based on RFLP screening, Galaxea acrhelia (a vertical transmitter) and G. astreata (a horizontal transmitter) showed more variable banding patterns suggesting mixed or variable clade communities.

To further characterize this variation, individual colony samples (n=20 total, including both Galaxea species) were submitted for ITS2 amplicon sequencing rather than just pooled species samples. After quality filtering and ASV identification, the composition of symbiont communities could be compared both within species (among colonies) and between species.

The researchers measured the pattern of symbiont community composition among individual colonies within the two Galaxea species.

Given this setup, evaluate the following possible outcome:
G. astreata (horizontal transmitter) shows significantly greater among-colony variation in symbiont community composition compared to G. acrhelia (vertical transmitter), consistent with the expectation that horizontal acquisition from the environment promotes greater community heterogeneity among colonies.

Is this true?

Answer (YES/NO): NO